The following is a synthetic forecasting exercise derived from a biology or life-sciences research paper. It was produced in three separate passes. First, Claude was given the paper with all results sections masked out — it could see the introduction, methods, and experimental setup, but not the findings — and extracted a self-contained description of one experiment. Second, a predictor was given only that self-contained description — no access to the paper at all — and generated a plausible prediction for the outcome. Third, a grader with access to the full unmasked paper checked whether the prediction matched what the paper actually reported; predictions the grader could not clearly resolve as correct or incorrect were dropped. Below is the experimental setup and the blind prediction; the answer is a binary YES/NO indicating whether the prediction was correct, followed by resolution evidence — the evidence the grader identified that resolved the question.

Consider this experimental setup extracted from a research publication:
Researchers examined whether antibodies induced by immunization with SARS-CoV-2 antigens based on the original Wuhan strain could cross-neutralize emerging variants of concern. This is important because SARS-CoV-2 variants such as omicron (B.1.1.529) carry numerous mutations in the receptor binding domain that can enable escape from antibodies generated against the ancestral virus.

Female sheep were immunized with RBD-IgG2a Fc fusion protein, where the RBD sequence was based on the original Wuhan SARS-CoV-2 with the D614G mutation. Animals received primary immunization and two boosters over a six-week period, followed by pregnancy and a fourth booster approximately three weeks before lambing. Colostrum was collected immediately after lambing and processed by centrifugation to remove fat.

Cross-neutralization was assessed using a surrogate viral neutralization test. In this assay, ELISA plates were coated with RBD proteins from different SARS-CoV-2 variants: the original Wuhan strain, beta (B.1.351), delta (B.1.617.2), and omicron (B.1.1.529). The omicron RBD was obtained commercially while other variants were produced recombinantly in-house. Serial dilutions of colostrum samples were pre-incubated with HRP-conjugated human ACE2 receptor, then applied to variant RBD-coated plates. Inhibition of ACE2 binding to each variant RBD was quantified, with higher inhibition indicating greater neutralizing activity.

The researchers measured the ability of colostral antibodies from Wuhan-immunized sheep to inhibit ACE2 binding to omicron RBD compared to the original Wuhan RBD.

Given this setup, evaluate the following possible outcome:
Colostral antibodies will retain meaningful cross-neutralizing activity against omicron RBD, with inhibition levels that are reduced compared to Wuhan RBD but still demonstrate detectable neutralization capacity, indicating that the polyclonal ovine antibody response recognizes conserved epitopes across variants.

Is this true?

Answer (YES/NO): YES